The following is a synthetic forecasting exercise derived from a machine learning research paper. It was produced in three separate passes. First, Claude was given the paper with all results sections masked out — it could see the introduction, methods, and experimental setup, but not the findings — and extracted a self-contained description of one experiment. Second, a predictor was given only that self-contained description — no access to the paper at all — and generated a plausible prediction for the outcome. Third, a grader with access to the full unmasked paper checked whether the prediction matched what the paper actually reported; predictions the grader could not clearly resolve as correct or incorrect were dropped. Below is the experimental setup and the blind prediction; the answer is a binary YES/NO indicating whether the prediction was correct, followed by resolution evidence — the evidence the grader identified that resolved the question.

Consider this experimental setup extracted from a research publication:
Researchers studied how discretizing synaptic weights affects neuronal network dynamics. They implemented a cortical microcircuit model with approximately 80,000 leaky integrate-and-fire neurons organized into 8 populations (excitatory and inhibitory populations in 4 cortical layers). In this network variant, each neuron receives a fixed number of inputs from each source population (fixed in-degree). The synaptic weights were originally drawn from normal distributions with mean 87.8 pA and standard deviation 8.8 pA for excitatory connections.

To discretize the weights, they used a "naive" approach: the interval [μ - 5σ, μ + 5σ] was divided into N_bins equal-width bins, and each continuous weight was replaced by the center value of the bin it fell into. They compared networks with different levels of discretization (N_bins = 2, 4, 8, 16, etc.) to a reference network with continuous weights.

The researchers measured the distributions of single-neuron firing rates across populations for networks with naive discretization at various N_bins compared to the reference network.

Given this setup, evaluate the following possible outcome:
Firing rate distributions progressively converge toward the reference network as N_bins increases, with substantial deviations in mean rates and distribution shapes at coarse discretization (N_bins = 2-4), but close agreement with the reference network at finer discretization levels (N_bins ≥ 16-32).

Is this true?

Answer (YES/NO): NO